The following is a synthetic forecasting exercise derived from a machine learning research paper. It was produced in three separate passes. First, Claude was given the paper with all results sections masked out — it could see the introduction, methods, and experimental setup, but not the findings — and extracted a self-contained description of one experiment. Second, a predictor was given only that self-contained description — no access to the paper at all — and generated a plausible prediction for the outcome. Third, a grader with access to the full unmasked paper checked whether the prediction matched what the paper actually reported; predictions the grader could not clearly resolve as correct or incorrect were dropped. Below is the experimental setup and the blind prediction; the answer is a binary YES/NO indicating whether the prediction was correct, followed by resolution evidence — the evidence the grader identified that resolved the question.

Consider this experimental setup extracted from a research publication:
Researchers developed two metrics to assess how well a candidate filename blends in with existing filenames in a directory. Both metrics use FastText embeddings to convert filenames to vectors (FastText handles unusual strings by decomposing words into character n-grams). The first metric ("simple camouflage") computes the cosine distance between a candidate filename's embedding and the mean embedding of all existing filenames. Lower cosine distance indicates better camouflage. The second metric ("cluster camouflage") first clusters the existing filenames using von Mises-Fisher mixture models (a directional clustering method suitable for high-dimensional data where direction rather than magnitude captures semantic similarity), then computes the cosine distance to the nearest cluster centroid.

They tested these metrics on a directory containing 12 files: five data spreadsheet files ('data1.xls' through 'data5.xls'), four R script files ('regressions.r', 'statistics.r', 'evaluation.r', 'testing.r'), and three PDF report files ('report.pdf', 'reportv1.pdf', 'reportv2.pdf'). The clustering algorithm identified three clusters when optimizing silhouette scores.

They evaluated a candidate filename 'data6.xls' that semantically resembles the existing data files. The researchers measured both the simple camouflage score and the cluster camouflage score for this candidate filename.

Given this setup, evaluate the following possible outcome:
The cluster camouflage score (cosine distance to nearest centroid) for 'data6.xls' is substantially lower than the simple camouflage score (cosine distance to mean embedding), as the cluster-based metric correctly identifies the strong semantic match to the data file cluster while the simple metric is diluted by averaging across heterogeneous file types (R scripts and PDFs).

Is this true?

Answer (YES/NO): YES